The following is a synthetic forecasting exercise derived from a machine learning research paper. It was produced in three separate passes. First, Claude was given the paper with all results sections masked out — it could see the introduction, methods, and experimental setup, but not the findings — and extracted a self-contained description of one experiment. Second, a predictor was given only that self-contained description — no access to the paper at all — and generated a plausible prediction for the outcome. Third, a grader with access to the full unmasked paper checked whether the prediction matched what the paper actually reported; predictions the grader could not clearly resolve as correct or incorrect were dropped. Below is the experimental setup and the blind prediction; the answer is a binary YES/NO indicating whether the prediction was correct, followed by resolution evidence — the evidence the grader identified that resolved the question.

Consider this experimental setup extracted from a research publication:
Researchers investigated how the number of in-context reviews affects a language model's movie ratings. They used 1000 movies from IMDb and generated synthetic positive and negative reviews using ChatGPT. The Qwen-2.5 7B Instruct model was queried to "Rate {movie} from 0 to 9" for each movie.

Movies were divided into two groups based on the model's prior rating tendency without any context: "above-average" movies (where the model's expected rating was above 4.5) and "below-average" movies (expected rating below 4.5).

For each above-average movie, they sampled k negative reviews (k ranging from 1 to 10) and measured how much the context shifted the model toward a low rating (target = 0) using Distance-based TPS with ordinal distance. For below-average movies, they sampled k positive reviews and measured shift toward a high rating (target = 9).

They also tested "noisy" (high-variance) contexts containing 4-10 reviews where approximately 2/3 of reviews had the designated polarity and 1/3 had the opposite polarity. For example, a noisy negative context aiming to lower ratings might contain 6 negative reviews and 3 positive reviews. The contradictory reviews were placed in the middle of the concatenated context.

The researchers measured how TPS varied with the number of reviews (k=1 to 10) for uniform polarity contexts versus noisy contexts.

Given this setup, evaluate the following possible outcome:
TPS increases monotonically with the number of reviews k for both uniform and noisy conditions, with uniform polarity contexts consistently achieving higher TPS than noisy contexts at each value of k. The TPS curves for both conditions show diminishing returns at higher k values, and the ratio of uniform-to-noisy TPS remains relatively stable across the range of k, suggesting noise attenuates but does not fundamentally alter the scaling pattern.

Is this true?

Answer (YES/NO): NO